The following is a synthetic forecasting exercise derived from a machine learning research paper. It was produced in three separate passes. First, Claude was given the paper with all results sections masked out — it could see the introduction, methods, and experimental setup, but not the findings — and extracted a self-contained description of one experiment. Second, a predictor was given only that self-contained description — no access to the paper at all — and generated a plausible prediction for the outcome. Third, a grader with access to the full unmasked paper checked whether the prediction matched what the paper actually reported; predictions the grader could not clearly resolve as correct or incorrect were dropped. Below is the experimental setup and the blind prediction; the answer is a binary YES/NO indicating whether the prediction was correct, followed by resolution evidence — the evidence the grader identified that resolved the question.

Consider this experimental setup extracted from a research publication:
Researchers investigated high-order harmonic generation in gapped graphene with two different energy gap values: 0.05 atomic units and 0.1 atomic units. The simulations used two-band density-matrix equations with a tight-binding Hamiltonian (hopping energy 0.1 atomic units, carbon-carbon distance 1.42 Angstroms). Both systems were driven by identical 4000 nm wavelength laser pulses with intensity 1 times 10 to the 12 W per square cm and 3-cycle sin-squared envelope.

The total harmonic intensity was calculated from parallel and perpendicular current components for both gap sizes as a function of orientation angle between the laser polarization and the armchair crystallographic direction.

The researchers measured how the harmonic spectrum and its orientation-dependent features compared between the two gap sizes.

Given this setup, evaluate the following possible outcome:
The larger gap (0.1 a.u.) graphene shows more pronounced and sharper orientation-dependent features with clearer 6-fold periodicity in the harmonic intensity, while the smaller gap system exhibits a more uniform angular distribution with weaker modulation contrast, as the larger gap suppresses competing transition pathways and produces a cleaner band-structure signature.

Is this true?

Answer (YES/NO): NO